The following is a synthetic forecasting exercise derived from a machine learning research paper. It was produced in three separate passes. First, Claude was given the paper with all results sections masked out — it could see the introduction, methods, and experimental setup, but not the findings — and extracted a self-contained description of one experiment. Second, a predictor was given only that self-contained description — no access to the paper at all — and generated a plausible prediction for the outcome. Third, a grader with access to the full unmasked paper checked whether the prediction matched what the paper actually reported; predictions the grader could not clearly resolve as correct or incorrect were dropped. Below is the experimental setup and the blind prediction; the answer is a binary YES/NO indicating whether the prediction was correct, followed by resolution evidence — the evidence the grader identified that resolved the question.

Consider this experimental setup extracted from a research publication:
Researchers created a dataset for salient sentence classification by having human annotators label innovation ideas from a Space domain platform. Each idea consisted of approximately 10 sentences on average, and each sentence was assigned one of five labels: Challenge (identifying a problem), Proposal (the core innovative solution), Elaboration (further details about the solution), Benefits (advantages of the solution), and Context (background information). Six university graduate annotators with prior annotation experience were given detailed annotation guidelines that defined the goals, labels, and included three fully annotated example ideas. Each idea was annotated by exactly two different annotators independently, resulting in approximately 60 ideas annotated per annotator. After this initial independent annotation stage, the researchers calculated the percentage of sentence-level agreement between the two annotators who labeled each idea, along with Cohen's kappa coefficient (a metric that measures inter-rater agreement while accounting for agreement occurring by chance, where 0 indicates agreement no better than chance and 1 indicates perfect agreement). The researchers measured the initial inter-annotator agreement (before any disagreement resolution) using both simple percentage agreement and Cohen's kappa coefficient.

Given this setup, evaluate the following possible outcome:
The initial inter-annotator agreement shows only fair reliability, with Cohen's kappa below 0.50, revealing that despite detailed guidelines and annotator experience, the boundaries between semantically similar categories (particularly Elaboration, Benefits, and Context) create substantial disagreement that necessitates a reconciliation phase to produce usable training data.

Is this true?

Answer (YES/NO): NO